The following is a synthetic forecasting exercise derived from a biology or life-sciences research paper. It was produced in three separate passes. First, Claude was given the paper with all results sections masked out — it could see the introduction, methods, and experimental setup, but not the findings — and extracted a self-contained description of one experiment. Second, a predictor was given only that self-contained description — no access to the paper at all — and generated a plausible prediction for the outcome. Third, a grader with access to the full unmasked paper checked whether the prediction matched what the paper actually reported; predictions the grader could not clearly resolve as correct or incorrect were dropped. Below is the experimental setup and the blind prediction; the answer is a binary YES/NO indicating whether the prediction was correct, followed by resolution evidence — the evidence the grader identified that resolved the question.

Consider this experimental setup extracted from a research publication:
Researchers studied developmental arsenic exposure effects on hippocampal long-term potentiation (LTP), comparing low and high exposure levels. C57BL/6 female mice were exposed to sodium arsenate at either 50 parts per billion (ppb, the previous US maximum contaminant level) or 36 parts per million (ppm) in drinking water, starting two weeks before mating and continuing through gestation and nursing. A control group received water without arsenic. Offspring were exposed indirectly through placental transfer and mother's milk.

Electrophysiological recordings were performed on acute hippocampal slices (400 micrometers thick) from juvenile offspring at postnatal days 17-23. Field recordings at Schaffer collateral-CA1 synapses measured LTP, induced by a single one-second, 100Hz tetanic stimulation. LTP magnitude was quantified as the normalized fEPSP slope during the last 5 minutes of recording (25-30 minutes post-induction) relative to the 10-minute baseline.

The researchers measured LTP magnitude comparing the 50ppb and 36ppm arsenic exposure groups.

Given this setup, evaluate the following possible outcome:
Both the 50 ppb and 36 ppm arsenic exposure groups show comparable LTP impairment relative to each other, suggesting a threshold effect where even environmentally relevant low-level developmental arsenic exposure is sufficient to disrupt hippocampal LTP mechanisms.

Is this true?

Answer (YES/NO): NO